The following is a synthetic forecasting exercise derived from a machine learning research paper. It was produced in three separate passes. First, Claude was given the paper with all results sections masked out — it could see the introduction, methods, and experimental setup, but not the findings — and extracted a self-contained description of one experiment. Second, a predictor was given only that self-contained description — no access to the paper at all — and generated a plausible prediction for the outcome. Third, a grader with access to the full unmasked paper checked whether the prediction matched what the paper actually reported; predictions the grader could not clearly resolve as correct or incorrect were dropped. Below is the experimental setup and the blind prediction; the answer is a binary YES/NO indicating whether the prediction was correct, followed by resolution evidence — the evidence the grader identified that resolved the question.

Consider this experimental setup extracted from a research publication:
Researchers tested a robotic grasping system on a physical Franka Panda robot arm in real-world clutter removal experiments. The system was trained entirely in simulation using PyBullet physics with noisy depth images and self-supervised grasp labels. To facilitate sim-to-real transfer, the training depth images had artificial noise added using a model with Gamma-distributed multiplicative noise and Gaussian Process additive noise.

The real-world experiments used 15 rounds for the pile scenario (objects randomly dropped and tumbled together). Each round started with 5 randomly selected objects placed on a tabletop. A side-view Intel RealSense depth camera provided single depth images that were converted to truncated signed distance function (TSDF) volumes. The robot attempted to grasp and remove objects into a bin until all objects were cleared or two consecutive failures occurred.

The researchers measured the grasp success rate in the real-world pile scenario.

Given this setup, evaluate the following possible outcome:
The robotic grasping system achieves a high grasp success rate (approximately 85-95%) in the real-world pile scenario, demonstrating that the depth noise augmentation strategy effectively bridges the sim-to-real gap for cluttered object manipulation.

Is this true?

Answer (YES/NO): YES